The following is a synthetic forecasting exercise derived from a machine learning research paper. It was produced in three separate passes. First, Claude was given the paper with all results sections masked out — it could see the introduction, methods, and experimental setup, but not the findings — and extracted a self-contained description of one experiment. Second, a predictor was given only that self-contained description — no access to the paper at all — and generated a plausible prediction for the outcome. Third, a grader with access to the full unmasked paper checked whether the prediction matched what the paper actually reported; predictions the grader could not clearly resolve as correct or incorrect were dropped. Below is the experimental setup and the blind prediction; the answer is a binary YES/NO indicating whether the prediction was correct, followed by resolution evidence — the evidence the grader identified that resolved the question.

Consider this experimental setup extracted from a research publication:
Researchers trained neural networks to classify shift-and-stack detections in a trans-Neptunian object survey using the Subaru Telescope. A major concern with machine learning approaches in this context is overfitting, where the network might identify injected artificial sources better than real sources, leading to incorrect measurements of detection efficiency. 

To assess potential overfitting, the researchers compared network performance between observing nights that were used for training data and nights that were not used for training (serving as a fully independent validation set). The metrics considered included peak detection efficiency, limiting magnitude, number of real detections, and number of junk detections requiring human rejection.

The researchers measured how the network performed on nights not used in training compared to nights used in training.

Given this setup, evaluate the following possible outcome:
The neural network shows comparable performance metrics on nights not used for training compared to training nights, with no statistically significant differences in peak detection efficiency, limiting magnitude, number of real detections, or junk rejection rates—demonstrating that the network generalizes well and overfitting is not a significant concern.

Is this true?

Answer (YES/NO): YES